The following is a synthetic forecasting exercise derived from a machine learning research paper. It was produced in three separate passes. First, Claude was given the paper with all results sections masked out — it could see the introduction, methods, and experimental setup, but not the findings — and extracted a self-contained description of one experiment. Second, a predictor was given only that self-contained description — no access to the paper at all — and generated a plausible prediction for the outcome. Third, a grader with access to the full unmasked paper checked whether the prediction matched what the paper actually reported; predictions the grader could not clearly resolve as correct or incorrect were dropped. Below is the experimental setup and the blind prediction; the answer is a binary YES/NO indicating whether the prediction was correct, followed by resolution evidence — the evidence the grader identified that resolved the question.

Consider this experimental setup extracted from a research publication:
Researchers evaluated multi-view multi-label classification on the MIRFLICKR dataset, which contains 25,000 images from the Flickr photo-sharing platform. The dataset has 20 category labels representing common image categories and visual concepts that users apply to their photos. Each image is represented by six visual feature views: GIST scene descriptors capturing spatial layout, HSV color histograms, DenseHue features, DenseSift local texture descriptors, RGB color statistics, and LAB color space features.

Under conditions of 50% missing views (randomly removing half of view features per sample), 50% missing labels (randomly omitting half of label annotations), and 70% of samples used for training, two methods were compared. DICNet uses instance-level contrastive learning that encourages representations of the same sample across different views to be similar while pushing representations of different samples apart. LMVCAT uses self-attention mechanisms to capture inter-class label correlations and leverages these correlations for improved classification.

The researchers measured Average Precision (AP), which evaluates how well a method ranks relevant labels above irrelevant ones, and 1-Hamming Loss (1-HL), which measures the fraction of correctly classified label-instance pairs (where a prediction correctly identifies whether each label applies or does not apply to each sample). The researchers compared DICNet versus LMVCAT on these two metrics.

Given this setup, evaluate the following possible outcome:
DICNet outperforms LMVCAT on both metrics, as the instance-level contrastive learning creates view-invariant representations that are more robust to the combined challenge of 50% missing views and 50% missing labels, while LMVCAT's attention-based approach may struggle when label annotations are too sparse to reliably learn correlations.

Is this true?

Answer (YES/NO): NO